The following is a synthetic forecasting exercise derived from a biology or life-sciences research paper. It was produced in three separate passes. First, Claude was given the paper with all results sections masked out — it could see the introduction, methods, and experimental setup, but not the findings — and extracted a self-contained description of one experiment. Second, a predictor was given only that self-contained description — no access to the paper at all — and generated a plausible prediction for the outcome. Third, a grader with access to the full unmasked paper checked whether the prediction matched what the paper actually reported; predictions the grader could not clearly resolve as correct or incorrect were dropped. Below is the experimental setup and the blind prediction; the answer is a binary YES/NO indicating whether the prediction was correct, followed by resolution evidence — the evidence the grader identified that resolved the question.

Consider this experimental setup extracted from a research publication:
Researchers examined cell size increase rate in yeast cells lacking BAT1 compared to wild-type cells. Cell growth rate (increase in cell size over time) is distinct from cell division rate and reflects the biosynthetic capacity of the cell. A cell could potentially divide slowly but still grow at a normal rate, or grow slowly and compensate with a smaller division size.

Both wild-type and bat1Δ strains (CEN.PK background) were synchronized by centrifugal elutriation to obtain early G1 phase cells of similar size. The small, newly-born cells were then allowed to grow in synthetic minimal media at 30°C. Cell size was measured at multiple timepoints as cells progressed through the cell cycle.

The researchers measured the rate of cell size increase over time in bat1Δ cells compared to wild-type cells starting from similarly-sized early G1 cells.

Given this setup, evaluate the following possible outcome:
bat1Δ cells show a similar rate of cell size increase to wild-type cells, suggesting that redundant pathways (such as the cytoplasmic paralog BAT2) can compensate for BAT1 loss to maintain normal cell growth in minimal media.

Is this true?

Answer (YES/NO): NO